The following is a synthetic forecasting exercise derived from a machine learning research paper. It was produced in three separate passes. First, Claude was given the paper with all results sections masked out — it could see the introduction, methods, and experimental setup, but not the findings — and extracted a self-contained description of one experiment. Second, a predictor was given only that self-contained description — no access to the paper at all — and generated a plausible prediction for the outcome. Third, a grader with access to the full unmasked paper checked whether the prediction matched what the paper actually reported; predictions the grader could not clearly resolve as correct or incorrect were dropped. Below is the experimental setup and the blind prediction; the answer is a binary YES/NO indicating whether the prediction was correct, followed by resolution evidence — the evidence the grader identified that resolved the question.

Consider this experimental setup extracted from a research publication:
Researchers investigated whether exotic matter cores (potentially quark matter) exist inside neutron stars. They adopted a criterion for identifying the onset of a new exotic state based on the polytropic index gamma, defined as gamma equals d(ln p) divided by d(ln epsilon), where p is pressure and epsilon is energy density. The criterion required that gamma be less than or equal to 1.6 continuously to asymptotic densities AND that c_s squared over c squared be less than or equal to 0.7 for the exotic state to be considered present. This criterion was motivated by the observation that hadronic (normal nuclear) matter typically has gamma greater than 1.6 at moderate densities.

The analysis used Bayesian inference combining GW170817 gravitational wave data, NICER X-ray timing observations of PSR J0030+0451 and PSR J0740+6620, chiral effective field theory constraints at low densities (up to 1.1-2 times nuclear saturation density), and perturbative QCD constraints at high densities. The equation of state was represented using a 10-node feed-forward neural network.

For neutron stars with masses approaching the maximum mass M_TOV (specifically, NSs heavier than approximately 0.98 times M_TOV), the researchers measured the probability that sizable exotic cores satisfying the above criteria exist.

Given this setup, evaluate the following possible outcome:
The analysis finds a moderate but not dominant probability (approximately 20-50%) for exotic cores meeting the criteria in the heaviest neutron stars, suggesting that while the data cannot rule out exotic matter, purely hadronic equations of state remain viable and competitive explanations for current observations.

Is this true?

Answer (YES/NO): NO